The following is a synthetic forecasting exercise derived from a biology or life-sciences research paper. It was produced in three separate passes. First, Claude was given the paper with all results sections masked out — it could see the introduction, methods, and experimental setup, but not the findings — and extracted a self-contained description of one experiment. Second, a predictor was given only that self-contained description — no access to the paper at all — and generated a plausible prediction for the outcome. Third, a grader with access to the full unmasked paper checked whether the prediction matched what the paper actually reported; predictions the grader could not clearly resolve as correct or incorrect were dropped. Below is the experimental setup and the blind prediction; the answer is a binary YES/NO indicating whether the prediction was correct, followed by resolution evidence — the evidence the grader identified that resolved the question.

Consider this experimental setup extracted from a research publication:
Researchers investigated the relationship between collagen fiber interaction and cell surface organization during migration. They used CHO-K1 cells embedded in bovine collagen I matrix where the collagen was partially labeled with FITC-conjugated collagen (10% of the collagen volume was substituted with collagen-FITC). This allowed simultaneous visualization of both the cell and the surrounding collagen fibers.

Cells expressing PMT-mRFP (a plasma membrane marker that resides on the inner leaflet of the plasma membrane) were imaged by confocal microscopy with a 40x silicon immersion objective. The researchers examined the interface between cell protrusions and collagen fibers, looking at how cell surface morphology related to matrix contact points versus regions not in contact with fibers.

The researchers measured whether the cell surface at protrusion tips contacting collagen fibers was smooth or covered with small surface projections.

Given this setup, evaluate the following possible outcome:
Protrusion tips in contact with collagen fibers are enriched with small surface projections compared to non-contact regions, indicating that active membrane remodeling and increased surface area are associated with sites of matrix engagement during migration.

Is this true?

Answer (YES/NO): NO